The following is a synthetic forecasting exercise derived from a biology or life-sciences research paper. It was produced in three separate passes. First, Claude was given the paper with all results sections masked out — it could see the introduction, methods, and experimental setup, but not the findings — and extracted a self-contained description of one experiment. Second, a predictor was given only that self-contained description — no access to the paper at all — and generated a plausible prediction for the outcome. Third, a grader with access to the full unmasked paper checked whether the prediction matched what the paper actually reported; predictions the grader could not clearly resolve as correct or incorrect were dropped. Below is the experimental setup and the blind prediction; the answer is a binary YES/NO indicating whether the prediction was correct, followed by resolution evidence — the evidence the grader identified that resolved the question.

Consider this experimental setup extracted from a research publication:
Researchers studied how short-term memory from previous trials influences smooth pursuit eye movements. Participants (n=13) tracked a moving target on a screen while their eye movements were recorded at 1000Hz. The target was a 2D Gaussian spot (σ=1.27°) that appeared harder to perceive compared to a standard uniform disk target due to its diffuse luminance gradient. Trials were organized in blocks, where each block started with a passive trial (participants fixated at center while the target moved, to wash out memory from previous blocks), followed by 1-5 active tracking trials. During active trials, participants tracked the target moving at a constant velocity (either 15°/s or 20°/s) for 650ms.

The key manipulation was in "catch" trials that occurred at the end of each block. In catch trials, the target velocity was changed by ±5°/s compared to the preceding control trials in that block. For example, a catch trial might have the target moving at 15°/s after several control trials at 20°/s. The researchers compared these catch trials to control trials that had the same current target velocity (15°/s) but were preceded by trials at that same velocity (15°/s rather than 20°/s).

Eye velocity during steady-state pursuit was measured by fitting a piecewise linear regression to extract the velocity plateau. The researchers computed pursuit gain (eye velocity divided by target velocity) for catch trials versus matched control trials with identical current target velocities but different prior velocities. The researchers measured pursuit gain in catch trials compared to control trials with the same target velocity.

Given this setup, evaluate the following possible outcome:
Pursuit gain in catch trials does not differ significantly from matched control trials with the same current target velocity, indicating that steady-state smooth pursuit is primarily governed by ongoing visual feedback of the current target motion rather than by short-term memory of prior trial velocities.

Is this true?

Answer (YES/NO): NO